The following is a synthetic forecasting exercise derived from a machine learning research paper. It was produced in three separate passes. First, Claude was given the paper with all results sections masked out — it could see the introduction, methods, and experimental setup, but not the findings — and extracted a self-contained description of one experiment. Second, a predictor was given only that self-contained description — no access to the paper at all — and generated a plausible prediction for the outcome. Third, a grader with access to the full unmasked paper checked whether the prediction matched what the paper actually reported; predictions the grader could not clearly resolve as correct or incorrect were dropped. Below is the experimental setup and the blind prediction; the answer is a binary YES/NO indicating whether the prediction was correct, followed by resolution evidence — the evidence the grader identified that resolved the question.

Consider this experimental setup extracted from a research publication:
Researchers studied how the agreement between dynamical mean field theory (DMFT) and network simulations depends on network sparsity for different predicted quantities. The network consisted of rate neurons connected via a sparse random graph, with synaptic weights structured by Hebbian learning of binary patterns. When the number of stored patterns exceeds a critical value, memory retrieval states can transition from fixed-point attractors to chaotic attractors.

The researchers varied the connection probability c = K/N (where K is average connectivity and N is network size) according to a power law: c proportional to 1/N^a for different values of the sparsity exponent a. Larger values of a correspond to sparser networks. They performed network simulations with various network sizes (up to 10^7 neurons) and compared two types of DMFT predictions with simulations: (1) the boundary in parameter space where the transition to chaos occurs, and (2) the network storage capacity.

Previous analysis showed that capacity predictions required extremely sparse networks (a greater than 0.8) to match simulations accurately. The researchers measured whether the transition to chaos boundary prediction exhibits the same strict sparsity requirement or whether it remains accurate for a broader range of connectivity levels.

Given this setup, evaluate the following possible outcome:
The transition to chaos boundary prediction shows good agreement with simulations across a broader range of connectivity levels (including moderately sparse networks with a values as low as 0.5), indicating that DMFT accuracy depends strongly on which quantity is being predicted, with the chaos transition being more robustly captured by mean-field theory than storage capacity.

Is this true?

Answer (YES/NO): YES